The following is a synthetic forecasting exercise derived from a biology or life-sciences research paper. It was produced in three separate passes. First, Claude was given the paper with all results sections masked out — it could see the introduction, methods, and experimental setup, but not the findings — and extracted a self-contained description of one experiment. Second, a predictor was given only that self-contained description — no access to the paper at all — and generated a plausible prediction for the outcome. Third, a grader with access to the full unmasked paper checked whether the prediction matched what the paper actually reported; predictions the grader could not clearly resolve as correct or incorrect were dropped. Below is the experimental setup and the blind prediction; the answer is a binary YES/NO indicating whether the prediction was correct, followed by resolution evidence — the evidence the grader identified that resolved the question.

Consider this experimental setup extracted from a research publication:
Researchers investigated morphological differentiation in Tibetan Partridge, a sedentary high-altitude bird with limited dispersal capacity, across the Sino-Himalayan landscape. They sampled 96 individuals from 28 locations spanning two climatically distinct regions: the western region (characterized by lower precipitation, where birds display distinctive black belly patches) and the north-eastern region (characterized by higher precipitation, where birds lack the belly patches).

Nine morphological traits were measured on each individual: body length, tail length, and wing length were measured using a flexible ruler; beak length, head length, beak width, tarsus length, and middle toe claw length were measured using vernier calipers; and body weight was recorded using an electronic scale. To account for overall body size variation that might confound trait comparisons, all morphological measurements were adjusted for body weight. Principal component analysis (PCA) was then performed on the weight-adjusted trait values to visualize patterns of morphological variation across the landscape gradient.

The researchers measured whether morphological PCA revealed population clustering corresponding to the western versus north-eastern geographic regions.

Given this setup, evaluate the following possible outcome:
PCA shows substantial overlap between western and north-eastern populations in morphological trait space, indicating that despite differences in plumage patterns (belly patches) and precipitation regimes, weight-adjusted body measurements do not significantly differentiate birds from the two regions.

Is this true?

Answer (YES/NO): NO